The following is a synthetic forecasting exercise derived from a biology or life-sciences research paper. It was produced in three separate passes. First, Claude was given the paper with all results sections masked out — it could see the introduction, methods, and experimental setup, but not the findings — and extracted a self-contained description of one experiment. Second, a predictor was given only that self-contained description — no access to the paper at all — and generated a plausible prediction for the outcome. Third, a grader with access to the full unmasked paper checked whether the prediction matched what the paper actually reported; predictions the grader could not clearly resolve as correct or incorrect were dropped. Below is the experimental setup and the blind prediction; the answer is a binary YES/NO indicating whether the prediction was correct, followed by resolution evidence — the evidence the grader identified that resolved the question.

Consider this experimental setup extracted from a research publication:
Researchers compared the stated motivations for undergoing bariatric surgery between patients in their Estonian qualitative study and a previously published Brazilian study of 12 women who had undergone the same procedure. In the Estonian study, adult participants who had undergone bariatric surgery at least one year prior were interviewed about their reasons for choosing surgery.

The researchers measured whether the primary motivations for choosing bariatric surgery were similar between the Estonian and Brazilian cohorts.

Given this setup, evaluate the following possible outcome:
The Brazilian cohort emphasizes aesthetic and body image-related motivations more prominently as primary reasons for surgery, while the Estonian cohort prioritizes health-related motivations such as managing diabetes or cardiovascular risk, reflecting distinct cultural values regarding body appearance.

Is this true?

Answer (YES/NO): YES